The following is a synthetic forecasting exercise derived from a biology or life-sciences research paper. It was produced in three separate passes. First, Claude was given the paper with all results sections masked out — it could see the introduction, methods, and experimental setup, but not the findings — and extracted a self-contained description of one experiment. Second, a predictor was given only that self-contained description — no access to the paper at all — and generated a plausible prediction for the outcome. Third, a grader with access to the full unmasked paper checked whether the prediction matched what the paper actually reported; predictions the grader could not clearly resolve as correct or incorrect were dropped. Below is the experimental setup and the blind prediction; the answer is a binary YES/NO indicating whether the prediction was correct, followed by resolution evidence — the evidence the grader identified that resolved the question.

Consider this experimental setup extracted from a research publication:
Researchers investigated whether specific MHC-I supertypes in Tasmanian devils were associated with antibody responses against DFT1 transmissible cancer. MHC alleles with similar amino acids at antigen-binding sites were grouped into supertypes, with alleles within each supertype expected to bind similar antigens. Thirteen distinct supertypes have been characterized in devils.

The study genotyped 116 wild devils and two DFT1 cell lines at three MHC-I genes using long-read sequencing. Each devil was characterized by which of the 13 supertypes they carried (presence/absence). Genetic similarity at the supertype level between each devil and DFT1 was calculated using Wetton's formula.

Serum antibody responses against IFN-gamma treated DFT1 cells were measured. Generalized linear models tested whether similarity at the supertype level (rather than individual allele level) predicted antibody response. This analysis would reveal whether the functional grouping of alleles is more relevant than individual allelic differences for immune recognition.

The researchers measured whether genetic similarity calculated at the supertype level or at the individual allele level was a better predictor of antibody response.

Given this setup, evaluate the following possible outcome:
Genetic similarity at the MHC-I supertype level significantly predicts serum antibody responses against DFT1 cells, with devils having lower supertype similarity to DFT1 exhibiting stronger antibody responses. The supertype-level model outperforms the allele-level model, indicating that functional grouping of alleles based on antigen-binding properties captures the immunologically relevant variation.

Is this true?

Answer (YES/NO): NO